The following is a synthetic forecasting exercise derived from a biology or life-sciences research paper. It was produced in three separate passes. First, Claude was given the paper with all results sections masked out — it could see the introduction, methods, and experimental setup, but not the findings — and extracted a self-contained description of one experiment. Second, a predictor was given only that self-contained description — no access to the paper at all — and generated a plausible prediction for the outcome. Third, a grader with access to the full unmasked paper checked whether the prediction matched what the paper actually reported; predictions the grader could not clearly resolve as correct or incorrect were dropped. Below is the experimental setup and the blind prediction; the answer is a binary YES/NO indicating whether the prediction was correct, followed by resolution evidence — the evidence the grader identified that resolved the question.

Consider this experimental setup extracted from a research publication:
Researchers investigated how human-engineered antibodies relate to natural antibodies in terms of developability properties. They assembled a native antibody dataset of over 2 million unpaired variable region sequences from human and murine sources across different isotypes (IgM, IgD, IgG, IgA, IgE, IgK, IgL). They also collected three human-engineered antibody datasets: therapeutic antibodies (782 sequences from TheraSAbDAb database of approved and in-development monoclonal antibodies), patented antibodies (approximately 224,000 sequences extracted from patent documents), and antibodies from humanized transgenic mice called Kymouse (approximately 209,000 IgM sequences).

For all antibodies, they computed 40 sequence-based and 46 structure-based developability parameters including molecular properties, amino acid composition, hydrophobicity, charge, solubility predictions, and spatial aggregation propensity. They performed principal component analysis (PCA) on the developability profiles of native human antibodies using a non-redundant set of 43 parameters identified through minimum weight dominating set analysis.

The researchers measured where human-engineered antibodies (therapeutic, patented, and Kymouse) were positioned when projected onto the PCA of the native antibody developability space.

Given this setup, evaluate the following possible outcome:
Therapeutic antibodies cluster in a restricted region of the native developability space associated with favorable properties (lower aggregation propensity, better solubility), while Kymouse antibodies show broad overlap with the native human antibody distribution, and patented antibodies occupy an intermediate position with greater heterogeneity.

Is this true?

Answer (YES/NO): NO